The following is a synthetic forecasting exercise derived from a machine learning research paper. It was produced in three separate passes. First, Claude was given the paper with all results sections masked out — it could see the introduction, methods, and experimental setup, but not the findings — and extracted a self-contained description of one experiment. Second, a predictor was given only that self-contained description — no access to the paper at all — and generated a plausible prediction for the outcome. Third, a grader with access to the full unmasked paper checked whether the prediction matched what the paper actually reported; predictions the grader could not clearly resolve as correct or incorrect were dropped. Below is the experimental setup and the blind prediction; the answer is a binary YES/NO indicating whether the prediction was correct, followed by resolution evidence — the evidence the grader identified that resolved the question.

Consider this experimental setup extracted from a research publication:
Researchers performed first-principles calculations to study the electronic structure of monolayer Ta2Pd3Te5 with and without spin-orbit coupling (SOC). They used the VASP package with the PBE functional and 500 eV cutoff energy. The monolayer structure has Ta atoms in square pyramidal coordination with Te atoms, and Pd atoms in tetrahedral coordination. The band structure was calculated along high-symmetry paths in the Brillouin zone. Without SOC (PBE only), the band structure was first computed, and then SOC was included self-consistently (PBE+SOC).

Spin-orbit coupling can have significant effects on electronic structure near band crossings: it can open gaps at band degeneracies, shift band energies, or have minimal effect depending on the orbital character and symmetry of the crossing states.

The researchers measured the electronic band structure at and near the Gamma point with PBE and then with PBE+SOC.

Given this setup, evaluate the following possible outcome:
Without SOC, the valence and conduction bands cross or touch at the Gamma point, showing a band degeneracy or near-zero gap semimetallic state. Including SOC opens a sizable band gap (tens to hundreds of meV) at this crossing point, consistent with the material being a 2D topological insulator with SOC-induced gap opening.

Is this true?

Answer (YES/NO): NO